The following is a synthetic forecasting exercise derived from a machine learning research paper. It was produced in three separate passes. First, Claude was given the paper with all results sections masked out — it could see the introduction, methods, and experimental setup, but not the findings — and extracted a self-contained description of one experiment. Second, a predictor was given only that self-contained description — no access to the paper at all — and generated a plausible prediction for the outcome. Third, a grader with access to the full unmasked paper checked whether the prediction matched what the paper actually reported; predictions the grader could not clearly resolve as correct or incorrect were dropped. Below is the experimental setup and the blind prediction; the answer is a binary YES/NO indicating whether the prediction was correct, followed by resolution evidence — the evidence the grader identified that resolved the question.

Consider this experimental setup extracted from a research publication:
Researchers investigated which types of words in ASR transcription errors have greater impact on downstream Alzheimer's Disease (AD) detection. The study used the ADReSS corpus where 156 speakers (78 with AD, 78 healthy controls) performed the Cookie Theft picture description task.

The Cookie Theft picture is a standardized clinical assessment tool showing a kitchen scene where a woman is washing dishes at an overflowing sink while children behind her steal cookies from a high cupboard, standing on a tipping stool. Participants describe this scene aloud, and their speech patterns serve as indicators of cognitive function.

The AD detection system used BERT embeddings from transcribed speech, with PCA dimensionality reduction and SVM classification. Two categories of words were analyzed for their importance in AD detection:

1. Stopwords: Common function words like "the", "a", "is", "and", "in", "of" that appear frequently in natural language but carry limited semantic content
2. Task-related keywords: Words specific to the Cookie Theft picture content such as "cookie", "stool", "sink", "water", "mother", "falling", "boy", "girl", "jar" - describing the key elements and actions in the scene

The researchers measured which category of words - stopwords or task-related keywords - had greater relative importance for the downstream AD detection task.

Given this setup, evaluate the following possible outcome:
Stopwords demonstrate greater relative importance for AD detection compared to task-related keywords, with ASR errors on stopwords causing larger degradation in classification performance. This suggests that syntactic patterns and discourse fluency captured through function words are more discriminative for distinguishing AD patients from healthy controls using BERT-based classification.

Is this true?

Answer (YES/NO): NO